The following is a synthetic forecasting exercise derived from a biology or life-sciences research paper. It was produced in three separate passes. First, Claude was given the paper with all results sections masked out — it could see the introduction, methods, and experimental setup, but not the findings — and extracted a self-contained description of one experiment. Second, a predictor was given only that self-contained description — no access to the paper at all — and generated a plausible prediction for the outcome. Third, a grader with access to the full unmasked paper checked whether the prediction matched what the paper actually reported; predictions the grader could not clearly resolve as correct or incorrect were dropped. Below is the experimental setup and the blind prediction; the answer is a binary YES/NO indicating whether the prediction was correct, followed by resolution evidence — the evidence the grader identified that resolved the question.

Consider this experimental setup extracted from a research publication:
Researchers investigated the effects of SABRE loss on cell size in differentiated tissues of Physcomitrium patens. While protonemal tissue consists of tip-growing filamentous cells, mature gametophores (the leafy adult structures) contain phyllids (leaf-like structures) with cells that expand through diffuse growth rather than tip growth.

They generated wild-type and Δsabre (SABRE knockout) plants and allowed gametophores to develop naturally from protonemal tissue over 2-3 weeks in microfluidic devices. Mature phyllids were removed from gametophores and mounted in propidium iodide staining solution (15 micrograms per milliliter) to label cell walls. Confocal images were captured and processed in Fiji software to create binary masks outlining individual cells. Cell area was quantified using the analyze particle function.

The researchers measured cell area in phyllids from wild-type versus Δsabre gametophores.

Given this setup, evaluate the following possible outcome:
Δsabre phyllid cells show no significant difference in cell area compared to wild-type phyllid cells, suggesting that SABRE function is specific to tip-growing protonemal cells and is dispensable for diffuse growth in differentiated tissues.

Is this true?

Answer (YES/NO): NO